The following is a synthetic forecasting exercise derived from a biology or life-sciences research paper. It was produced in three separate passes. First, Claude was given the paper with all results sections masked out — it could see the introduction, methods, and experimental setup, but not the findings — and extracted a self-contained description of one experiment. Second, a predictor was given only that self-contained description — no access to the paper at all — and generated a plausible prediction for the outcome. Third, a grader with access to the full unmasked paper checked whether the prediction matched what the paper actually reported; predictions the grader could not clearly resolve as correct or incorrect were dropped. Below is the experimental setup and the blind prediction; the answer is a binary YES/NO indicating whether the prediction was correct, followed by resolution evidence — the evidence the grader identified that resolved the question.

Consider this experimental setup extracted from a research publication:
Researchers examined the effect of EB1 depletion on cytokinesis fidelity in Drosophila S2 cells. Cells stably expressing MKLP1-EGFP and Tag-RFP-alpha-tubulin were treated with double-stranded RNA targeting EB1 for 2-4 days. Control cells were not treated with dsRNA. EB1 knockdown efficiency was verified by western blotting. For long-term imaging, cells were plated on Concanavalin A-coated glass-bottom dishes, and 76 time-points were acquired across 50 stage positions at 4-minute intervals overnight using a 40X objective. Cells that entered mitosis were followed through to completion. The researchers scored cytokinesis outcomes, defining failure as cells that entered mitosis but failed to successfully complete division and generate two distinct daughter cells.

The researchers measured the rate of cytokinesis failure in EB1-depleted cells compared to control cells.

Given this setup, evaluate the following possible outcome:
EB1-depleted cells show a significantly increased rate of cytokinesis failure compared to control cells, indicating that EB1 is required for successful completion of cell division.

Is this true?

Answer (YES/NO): YES